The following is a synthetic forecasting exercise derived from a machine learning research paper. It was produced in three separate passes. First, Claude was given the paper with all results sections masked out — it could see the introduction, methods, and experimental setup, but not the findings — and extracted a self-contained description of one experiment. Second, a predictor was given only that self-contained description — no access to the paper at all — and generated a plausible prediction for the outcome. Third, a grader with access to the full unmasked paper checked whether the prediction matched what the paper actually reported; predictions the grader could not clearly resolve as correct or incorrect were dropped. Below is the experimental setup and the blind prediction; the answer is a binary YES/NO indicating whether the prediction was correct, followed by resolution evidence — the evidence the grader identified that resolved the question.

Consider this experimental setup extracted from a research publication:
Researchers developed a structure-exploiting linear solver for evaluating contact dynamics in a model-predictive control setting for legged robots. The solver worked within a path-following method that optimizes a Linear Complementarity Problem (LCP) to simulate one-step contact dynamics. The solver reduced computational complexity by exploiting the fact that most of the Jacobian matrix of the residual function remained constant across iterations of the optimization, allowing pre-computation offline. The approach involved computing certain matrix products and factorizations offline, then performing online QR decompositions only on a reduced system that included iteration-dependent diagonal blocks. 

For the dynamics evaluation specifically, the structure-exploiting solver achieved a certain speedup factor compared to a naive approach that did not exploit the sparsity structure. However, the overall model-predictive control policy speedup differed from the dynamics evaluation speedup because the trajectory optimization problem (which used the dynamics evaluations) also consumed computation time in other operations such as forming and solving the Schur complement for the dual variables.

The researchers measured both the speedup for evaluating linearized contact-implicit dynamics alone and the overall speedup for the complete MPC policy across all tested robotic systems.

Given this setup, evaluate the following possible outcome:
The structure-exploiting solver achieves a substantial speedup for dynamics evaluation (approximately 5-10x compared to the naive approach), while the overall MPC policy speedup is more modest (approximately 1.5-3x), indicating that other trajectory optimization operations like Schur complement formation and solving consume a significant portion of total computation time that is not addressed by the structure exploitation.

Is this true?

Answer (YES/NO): NO